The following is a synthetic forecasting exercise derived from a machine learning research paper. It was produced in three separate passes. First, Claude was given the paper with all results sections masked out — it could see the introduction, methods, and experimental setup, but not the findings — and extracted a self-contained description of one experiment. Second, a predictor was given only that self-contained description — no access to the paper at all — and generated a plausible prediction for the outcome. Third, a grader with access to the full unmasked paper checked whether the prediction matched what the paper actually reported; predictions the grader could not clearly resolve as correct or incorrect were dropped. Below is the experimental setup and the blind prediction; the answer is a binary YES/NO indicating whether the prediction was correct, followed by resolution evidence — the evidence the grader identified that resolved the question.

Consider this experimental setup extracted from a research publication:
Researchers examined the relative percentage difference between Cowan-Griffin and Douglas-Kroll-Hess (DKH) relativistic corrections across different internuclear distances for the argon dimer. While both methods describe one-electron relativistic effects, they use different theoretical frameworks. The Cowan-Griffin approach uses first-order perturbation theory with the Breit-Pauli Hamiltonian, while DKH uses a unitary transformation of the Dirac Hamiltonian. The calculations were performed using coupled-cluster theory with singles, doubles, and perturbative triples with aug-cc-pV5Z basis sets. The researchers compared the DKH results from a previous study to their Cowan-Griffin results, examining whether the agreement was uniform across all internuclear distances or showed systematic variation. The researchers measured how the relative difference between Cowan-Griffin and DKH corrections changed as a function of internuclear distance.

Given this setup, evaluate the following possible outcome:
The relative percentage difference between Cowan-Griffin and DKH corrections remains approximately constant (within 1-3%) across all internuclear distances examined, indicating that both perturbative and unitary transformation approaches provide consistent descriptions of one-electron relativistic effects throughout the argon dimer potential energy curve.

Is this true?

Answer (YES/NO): NO